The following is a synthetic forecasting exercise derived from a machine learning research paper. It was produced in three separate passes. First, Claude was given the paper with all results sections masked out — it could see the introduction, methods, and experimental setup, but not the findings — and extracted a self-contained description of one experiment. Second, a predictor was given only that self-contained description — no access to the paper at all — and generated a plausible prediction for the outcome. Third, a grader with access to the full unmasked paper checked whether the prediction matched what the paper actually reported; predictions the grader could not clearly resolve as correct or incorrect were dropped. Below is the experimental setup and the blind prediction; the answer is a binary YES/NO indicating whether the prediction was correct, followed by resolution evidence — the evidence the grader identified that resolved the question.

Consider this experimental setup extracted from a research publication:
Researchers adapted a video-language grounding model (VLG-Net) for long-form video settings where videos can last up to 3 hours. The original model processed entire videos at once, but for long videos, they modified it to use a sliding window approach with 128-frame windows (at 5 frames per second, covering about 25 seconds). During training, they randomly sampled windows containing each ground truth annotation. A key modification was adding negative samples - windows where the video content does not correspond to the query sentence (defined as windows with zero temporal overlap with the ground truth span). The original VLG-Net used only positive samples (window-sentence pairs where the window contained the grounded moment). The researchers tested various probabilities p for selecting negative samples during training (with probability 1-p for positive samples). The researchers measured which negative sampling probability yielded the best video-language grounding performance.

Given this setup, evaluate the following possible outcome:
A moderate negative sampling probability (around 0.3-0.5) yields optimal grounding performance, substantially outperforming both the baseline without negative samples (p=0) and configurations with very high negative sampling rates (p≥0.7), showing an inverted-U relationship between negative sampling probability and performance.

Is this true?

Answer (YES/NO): NO